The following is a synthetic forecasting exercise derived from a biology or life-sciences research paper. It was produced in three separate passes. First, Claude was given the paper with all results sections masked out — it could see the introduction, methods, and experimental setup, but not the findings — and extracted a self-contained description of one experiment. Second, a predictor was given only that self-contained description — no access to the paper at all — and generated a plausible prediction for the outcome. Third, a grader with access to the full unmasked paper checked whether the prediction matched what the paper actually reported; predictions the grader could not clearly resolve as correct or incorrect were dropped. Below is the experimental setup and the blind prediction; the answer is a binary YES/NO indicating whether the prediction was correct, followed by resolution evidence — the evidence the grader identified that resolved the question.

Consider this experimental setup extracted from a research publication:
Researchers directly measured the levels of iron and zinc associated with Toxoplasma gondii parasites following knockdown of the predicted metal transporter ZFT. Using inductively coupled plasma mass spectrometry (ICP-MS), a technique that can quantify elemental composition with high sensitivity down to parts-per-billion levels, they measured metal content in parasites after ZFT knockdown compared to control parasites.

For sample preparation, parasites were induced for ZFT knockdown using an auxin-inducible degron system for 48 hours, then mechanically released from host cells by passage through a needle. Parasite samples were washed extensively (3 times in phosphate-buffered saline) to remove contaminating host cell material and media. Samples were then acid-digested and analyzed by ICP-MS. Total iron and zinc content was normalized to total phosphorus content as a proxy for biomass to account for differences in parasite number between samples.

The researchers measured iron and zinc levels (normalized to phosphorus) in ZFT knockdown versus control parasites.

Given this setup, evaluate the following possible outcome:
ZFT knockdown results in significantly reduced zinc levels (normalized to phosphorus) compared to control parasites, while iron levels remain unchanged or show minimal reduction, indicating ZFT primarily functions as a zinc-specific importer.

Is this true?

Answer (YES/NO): NO